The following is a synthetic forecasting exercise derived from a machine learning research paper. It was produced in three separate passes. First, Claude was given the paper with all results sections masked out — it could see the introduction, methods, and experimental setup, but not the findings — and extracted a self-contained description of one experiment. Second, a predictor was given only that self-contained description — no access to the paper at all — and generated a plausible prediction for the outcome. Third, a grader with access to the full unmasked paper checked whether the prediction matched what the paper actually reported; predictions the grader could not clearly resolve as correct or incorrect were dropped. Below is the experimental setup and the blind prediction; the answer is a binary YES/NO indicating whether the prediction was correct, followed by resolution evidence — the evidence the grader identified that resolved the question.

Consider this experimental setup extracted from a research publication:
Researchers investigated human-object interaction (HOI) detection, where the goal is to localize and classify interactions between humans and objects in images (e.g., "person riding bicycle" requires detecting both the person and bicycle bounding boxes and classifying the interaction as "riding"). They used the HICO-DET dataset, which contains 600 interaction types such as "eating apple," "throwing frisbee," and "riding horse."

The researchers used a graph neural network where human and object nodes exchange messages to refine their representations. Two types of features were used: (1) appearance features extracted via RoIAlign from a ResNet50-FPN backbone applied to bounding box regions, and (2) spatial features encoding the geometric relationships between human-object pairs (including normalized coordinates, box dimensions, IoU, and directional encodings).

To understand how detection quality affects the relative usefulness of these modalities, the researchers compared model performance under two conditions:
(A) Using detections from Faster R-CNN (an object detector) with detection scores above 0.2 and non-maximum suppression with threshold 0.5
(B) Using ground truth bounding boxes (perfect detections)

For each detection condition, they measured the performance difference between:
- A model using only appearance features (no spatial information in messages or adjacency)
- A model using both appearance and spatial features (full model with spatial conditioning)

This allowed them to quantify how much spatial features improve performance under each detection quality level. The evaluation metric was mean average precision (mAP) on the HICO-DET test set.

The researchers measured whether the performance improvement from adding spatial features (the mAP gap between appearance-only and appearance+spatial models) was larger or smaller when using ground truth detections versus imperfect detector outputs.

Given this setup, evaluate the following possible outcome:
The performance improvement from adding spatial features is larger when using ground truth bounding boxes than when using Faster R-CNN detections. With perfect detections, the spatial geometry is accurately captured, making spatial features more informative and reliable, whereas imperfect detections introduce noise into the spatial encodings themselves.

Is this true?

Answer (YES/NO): YES